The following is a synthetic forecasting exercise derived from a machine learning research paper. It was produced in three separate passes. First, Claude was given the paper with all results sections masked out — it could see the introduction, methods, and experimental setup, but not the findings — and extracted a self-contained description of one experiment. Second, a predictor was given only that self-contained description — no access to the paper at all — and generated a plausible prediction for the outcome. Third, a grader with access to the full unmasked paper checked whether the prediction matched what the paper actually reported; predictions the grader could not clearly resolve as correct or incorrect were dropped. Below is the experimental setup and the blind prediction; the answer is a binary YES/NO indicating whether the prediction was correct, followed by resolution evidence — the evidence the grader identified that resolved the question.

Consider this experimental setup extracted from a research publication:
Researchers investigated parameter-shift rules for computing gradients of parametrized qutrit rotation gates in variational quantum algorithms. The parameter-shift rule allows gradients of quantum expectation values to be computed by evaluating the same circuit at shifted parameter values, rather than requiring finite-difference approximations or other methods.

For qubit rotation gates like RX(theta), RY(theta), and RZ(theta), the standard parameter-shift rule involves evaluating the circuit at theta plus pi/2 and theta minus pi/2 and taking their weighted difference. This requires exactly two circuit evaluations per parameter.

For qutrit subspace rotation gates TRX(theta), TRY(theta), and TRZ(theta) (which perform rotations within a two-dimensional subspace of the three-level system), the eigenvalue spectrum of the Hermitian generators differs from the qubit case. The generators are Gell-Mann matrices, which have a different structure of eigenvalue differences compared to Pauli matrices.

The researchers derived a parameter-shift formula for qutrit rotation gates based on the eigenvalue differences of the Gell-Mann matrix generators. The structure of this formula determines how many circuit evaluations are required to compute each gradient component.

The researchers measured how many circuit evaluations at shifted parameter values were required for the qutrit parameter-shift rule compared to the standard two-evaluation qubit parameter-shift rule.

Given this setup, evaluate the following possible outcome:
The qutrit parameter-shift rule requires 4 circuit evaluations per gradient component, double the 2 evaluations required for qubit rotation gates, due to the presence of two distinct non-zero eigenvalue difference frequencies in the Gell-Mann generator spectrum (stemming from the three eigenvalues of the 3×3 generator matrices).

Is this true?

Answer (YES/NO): YES